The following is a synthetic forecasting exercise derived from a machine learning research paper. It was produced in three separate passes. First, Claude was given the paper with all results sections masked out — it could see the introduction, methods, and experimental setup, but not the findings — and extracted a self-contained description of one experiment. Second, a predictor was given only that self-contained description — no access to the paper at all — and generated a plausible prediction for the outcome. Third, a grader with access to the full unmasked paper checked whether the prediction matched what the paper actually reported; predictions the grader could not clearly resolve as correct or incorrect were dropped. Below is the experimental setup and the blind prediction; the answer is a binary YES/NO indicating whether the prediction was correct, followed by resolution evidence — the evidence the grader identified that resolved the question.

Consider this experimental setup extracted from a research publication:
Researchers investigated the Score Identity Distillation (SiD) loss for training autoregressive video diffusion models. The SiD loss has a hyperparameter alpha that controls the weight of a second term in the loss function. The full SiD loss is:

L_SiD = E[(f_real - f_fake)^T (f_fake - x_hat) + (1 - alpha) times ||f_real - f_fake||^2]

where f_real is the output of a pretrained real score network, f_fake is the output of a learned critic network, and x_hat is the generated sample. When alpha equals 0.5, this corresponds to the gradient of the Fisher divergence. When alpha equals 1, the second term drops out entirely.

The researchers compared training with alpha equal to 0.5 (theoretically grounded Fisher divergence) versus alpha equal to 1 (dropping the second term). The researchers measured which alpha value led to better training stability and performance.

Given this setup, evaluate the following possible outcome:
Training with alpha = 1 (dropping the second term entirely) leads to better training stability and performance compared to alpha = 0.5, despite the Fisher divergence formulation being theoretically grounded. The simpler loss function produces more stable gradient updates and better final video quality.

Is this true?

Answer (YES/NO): YES